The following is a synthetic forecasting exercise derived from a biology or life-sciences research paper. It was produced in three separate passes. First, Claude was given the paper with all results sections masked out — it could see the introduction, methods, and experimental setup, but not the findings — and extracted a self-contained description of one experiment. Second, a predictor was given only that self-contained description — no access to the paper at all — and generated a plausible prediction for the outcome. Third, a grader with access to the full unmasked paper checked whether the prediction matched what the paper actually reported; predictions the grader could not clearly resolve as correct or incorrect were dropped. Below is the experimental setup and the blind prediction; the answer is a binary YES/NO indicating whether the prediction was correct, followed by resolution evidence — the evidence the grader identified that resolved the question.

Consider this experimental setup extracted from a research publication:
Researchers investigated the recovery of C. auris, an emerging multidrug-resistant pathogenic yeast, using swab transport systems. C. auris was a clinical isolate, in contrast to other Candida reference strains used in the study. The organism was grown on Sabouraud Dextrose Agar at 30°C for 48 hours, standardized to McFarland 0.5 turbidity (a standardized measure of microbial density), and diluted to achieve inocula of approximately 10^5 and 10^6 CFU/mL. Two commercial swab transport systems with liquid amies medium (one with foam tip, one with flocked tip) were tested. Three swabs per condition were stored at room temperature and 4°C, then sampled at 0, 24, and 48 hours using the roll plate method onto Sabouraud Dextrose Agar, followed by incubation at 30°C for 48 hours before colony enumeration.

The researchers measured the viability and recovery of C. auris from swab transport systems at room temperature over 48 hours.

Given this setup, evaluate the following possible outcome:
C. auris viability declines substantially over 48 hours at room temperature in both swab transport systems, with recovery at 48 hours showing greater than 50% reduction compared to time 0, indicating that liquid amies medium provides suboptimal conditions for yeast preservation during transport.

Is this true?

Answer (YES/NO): NO